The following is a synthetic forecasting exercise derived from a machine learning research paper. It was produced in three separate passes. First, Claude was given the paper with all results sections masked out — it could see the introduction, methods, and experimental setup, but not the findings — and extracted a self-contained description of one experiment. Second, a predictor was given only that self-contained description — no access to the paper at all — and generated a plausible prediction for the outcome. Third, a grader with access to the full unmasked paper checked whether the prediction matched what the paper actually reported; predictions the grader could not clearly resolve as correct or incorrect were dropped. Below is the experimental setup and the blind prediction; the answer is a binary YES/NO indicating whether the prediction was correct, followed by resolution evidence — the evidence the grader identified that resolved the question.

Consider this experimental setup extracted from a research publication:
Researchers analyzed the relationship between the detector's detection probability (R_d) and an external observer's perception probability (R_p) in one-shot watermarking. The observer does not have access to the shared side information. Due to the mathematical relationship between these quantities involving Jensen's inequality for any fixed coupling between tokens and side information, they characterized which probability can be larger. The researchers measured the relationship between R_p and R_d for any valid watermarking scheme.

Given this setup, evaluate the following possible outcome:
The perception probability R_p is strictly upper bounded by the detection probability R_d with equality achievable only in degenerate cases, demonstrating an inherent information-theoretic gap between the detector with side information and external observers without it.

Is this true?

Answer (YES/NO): NO